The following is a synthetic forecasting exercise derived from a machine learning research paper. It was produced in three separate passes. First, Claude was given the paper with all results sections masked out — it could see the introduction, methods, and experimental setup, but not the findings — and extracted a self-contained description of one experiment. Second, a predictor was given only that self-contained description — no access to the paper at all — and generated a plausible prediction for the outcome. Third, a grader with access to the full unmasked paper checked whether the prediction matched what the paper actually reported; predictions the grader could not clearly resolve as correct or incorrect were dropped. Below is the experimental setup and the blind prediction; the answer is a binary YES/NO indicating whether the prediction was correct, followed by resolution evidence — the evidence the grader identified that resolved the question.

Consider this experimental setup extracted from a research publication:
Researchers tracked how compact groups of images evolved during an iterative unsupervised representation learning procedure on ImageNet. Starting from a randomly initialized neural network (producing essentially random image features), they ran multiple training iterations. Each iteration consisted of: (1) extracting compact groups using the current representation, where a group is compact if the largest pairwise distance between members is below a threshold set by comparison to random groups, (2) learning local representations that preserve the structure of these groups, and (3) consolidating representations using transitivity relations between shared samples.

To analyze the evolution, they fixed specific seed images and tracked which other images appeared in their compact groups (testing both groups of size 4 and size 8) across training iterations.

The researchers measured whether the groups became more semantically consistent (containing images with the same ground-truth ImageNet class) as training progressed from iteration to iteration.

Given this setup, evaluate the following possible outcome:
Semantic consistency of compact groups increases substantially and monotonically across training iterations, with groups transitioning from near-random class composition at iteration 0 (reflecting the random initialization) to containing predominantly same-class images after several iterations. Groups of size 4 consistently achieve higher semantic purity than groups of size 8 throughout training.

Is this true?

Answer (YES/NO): NO